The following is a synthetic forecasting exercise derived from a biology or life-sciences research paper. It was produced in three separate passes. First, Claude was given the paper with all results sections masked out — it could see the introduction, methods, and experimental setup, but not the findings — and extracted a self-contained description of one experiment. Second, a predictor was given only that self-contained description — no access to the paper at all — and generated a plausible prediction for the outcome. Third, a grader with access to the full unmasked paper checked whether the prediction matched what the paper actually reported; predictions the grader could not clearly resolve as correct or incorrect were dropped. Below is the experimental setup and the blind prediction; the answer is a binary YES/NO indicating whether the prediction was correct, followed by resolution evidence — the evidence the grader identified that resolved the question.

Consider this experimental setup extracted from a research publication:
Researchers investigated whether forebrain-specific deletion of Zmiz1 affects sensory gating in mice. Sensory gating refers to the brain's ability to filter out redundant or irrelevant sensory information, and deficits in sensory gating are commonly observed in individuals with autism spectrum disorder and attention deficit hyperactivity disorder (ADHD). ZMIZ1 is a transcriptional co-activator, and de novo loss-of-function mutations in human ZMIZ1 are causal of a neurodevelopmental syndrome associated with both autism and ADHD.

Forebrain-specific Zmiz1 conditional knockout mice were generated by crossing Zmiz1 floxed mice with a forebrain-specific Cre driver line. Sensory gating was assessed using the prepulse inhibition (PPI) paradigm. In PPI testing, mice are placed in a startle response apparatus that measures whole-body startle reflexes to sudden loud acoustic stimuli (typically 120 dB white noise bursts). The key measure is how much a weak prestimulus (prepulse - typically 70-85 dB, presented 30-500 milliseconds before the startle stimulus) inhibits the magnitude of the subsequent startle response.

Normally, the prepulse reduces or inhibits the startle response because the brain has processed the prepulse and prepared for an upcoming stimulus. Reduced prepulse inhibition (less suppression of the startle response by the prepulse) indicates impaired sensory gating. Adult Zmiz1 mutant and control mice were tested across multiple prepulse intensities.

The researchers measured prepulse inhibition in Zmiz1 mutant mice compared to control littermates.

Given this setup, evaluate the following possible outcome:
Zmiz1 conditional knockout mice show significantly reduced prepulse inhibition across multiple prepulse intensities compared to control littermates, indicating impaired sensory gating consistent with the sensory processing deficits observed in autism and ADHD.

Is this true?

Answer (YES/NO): NO